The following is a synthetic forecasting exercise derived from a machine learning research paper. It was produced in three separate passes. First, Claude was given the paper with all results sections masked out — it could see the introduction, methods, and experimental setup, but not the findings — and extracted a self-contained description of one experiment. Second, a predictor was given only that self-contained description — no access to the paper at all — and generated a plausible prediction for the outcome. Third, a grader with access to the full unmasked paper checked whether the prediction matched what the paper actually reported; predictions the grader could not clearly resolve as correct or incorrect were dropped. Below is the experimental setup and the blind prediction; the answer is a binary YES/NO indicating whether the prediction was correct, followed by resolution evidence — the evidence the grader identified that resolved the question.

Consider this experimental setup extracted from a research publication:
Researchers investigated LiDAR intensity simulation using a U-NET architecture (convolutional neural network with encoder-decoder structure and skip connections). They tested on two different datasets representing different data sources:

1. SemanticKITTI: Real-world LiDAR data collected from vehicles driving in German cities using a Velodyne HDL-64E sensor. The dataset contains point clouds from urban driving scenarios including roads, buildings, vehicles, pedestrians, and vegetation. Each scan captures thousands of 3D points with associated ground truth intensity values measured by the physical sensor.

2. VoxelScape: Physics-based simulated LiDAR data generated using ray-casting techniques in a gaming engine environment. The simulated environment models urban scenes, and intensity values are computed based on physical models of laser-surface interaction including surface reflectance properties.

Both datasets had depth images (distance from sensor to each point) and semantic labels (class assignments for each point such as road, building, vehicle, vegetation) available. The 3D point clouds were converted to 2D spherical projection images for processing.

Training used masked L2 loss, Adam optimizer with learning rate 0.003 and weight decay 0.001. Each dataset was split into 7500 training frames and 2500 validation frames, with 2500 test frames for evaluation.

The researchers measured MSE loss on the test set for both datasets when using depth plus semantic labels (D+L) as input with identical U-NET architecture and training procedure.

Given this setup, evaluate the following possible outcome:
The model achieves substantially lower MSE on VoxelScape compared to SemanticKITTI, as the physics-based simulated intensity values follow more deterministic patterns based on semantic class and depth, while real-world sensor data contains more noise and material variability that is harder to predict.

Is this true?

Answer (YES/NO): NO